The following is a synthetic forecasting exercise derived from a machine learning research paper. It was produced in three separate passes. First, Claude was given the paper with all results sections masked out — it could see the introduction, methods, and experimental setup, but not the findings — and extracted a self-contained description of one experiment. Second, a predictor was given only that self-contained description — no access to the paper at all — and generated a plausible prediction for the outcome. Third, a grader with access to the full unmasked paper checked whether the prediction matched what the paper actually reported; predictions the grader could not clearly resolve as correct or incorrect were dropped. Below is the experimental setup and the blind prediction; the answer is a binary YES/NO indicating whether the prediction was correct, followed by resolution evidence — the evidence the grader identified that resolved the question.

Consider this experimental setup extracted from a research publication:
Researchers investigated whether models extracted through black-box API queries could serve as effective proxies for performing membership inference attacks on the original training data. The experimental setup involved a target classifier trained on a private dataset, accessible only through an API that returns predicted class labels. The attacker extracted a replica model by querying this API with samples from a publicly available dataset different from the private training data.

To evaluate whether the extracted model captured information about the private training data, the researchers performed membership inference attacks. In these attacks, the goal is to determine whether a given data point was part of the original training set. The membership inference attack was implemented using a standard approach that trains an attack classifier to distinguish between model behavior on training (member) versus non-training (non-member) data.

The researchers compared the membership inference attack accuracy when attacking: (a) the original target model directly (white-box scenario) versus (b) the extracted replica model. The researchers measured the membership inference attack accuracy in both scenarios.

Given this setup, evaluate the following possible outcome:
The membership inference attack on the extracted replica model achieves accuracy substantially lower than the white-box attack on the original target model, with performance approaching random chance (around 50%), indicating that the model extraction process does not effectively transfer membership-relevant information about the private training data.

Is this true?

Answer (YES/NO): NO